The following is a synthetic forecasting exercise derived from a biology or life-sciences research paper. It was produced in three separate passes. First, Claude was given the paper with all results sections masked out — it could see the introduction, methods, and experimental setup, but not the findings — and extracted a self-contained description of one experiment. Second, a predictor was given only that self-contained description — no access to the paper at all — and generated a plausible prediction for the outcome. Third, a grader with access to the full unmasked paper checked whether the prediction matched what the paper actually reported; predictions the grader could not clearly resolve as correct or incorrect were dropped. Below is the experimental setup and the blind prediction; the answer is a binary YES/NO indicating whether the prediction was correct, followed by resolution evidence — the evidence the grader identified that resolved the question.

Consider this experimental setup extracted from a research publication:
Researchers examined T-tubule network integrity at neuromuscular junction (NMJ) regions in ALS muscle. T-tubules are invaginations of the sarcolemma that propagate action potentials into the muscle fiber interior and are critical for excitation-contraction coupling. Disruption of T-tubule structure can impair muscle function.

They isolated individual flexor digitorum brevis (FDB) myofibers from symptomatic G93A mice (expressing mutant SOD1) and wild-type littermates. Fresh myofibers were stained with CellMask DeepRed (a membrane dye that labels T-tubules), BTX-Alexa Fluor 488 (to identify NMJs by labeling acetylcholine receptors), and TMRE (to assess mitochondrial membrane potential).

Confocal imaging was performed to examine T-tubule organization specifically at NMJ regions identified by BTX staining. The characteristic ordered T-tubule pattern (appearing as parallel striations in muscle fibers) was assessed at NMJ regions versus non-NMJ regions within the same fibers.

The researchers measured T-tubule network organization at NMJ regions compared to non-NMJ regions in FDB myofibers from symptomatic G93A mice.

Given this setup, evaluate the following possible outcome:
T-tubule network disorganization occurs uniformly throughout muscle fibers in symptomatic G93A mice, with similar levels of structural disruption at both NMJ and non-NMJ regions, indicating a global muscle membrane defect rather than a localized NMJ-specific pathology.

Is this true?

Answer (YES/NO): NO